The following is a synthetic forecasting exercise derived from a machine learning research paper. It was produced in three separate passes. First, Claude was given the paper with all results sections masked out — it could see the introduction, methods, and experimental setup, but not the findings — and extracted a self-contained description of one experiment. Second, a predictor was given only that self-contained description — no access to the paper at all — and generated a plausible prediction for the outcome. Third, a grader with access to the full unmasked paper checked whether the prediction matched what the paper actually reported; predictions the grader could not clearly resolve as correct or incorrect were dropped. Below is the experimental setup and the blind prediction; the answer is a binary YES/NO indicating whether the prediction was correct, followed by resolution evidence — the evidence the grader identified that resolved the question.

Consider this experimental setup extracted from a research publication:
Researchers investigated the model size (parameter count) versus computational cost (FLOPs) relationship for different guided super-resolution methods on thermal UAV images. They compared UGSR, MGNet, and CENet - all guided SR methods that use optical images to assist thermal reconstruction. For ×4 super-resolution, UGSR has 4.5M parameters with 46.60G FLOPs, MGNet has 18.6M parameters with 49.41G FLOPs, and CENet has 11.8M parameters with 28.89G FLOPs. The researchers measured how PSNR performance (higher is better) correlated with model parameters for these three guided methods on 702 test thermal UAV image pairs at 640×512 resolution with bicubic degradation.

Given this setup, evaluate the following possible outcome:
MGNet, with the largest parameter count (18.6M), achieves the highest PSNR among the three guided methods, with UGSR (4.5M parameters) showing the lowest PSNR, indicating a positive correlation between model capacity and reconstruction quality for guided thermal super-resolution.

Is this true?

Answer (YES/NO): NO